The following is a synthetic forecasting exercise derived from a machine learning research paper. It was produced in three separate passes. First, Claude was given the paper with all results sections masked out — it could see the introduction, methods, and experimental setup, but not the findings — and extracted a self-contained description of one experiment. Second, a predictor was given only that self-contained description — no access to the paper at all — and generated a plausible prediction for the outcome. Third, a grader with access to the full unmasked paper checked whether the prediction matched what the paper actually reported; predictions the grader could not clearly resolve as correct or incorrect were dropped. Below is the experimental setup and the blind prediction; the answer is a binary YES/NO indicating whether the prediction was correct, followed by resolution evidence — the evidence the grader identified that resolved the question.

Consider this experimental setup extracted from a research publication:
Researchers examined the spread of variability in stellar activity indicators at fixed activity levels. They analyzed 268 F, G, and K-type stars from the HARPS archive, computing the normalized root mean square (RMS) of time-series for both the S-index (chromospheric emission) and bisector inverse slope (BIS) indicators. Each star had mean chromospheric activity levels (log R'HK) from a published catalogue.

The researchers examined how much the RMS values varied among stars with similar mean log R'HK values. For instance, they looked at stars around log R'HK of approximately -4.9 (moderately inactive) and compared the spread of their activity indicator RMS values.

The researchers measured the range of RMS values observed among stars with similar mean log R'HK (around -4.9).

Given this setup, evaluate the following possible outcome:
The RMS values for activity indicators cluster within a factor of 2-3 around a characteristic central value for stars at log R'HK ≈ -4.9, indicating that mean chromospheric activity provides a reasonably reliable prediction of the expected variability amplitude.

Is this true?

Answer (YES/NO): NO